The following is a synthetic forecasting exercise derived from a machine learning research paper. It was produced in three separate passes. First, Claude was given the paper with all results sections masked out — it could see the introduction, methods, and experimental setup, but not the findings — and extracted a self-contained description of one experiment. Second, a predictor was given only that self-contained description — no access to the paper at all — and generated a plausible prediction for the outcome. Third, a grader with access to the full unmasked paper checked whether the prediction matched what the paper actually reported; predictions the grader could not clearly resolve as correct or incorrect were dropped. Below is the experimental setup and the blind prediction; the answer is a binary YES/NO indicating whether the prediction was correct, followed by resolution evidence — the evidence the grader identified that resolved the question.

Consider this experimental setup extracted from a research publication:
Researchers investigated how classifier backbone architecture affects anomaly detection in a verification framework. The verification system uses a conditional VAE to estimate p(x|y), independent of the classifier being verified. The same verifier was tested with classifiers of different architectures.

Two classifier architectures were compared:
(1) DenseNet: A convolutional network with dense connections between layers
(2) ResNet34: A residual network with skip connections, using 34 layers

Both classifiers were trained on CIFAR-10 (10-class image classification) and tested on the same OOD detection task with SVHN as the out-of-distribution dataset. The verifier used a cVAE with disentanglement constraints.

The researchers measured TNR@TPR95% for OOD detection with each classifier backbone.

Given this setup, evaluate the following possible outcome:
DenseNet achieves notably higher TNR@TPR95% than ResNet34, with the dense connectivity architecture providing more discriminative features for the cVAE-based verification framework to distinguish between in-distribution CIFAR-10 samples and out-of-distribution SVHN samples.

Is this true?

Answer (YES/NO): NO